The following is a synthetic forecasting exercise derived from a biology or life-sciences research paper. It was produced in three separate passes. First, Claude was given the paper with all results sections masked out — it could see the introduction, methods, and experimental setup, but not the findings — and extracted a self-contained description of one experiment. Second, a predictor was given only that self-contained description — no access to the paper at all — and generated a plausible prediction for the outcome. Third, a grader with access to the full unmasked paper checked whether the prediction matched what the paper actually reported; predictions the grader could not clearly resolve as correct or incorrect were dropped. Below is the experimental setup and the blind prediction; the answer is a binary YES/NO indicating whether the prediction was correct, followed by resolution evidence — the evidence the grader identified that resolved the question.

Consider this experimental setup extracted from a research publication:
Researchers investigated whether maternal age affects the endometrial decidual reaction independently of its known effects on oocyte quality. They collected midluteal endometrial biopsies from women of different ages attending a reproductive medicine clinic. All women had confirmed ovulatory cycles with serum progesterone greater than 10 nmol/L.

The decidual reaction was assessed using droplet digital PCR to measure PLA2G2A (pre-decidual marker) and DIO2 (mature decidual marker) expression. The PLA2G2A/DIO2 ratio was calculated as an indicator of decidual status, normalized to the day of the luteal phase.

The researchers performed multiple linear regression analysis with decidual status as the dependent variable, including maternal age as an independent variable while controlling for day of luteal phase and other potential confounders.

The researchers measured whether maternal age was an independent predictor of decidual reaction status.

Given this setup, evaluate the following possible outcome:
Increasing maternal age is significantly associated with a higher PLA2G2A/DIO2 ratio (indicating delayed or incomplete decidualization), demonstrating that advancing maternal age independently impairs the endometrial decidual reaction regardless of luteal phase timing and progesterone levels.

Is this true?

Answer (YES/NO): NO